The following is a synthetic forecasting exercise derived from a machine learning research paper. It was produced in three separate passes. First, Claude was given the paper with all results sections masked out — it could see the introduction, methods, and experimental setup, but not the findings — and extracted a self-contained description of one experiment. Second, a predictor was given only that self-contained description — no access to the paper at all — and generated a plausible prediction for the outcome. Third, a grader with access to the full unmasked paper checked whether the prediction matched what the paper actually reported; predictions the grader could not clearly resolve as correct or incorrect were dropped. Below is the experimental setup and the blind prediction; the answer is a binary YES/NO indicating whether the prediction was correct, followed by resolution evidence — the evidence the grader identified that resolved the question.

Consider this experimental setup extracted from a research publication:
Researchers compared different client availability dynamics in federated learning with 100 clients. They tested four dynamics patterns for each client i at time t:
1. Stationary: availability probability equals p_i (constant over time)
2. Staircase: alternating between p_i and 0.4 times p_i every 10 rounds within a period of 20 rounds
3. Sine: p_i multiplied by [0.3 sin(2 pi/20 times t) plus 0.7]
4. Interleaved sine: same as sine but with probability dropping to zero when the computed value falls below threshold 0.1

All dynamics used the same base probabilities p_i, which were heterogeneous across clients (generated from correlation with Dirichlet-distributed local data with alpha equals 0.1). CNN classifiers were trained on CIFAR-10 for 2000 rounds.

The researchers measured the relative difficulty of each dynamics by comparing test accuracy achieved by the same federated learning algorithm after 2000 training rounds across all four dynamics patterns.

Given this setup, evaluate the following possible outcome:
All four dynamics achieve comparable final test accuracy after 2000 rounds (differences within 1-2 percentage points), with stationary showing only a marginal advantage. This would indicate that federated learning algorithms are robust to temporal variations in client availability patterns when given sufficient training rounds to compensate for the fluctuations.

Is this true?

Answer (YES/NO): NO